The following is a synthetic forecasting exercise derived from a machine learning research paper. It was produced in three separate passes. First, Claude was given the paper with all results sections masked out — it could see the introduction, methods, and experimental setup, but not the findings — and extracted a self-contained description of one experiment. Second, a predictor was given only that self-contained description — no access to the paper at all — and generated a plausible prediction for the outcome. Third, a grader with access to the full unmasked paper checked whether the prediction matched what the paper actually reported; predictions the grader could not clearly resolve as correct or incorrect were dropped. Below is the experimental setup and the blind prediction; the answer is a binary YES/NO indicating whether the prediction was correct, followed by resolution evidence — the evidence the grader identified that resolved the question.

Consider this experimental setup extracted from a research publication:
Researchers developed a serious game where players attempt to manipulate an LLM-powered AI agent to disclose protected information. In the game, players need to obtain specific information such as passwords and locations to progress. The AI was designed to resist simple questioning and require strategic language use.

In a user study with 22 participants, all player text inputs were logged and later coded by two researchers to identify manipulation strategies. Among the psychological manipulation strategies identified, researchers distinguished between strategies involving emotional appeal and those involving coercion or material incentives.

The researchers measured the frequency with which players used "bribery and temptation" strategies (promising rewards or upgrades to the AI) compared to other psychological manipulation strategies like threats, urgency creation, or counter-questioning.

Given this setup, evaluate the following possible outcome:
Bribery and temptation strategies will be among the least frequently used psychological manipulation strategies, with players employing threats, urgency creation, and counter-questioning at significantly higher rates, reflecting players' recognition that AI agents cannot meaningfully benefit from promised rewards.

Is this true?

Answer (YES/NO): YES